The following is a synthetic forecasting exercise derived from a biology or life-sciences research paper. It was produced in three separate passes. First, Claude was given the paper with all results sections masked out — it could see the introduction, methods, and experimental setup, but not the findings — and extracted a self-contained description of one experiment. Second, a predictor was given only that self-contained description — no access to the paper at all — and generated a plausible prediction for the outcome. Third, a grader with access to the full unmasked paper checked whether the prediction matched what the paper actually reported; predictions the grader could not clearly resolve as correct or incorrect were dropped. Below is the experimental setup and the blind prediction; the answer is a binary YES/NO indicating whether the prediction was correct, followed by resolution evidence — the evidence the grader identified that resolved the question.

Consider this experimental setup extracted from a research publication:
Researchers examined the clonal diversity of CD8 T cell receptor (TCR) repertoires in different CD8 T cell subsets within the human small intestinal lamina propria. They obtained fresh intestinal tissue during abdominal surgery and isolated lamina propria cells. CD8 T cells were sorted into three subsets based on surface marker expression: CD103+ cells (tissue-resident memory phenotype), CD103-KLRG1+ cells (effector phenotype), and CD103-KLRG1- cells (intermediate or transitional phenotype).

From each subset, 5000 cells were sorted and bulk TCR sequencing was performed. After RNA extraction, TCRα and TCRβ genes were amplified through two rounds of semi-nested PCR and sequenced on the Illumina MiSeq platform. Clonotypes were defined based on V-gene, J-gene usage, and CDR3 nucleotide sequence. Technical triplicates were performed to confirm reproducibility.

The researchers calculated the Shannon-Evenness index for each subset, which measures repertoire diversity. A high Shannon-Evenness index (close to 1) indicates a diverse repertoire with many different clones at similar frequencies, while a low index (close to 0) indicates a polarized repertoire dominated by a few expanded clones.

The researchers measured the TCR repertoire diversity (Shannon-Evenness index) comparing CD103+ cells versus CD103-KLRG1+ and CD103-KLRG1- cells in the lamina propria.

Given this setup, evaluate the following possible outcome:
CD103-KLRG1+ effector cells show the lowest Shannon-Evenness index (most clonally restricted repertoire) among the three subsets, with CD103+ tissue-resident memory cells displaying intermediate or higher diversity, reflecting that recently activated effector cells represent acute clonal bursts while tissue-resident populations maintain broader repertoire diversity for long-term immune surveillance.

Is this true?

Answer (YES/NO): NO